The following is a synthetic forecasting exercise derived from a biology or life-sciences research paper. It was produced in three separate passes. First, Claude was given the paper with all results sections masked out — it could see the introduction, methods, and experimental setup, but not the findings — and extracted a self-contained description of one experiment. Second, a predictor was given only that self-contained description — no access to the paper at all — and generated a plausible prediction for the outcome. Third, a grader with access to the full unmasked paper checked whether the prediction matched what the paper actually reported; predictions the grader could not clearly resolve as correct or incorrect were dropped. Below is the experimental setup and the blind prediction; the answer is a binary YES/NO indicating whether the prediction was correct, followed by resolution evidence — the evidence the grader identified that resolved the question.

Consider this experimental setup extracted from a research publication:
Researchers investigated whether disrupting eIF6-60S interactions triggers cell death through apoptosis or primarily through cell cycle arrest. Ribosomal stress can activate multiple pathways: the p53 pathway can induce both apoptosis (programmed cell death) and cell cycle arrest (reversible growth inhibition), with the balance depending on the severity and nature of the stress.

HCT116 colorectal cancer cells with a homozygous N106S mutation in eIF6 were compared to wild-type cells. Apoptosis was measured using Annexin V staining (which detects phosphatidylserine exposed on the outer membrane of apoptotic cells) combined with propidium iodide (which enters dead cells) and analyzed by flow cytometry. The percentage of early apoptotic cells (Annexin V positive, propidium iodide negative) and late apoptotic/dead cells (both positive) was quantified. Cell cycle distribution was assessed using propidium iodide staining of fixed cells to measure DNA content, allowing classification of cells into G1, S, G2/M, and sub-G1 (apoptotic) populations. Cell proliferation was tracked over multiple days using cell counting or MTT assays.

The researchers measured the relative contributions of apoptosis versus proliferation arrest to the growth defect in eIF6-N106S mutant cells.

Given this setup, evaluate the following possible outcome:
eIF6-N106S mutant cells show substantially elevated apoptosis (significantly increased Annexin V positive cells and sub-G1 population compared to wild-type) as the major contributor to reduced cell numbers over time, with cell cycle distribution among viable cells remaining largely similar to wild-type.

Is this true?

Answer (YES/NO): NO